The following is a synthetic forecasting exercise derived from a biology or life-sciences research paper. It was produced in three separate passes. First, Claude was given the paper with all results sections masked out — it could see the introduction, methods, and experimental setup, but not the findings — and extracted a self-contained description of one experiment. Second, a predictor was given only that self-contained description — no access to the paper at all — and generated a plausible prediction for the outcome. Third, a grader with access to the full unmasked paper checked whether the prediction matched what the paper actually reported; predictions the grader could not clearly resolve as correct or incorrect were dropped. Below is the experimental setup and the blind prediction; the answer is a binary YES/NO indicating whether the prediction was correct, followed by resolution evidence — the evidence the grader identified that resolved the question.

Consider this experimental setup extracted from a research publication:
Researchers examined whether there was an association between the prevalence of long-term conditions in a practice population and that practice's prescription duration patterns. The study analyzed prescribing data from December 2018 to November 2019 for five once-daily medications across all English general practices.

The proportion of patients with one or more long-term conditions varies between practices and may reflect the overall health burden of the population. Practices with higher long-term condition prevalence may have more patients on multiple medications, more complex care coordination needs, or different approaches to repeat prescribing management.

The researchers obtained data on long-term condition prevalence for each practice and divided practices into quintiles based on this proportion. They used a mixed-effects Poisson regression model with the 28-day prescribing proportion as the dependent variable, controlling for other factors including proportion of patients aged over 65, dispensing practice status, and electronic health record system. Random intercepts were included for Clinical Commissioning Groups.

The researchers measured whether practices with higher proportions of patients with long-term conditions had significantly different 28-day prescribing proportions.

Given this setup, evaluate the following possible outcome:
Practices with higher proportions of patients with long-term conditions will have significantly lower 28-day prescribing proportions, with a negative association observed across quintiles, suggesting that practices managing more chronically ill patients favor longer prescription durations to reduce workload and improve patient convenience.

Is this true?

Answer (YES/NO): NO